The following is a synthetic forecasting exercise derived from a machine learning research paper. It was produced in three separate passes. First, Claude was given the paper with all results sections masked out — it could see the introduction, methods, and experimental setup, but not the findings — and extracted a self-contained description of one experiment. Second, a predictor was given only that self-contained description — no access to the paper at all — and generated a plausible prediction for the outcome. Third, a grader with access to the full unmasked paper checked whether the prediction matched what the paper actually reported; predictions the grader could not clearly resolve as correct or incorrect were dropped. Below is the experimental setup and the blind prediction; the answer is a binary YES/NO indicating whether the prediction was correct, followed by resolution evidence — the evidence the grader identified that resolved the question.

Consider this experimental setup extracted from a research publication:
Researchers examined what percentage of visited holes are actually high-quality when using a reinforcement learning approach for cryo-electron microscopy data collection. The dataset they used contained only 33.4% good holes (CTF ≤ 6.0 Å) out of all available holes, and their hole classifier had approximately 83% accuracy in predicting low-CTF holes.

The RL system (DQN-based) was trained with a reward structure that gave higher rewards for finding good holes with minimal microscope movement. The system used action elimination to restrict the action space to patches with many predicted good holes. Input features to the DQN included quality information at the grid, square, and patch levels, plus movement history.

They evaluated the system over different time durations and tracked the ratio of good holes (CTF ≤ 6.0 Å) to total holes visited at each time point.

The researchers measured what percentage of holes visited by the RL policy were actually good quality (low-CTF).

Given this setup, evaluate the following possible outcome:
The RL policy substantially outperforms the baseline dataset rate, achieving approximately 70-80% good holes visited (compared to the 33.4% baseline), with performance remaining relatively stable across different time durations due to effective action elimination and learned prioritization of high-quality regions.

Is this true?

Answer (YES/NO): NO